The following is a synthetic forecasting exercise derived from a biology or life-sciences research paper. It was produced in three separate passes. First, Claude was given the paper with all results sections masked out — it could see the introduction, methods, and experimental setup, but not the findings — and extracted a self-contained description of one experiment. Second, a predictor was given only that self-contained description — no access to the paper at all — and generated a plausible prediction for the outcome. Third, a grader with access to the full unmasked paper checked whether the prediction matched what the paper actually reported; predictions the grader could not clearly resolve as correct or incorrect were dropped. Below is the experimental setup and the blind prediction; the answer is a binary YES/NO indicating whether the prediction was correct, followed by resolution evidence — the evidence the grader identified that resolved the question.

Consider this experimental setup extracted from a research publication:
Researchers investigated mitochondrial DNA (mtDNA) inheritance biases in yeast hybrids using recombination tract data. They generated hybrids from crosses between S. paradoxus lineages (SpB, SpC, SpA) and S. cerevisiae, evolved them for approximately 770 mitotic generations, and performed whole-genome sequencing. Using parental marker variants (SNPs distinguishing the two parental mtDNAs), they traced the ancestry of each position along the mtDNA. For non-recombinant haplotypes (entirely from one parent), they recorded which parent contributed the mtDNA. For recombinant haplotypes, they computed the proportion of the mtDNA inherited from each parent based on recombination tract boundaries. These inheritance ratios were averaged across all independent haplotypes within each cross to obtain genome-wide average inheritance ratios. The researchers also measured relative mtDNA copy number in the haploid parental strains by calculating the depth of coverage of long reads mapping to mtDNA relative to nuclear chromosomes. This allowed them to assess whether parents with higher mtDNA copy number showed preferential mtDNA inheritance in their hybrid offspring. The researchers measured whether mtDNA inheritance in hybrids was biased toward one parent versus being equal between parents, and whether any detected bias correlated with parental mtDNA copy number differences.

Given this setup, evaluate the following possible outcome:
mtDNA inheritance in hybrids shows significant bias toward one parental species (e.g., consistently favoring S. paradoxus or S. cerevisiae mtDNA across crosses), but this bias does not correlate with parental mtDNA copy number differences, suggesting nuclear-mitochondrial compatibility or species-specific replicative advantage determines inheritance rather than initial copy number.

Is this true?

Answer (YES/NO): NO